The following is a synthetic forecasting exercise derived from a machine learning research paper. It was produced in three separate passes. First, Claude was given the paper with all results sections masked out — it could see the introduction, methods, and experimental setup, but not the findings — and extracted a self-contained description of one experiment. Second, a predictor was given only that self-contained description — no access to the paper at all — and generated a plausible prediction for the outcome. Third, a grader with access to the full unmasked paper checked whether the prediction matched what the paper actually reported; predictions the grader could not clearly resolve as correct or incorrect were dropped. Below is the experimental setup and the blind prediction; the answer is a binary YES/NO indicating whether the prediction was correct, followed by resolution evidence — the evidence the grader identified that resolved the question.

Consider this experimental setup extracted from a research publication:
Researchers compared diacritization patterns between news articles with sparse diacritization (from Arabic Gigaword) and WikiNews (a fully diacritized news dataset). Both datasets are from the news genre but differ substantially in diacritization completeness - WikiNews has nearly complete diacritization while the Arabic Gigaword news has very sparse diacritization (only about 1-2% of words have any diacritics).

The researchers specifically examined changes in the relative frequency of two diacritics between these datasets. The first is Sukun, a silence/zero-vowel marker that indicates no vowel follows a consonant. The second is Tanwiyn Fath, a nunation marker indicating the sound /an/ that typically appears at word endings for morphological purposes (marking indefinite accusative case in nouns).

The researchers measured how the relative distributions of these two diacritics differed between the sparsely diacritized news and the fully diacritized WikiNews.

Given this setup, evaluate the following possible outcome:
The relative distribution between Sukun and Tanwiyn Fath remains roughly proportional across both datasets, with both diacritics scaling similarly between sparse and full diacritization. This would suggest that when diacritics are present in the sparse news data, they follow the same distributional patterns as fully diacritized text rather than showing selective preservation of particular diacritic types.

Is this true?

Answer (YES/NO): NO